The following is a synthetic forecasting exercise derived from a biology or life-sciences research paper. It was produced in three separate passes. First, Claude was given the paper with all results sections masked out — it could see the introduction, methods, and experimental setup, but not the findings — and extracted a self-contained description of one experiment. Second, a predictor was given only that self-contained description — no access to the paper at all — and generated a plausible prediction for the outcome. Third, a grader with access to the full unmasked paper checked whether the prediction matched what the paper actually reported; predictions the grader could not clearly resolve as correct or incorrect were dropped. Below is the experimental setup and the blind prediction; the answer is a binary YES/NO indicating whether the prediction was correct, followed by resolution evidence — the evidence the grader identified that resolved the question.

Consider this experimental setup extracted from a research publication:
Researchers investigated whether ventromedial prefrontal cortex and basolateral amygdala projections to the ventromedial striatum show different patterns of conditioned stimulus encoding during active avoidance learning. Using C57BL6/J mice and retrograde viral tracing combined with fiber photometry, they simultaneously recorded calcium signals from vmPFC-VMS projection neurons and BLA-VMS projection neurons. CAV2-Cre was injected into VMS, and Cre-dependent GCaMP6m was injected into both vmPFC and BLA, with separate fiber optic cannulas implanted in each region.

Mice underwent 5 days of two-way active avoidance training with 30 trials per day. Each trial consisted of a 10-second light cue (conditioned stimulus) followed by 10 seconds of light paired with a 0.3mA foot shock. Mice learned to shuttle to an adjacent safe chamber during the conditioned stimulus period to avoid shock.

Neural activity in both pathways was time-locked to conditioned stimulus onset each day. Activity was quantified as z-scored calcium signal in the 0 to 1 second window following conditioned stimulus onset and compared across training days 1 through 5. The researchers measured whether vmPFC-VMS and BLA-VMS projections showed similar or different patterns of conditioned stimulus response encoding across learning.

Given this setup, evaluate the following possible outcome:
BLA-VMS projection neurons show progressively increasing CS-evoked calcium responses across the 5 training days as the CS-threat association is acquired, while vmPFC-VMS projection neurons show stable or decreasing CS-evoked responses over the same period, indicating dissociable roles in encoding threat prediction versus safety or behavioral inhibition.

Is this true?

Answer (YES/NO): NO